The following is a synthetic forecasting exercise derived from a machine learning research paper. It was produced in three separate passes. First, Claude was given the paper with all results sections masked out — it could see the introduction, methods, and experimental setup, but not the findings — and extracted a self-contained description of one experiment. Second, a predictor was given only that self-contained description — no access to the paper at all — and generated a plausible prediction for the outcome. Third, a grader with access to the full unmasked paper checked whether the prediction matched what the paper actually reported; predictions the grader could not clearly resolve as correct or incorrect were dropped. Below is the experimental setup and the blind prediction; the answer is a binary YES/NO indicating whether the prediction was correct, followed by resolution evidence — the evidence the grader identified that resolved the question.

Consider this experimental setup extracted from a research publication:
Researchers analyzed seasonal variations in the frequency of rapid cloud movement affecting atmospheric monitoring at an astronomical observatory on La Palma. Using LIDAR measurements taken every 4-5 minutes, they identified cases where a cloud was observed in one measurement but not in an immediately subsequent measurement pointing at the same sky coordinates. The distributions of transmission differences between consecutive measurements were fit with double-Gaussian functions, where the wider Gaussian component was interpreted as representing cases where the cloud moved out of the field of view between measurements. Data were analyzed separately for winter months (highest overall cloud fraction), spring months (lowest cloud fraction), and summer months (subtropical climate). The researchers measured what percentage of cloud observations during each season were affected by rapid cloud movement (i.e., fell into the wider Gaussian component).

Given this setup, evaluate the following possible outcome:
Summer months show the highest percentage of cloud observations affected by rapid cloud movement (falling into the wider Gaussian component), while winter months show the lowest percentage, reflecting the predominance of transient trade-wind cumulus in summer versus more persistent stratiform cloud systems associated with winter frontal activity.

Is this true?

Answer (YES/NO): NO